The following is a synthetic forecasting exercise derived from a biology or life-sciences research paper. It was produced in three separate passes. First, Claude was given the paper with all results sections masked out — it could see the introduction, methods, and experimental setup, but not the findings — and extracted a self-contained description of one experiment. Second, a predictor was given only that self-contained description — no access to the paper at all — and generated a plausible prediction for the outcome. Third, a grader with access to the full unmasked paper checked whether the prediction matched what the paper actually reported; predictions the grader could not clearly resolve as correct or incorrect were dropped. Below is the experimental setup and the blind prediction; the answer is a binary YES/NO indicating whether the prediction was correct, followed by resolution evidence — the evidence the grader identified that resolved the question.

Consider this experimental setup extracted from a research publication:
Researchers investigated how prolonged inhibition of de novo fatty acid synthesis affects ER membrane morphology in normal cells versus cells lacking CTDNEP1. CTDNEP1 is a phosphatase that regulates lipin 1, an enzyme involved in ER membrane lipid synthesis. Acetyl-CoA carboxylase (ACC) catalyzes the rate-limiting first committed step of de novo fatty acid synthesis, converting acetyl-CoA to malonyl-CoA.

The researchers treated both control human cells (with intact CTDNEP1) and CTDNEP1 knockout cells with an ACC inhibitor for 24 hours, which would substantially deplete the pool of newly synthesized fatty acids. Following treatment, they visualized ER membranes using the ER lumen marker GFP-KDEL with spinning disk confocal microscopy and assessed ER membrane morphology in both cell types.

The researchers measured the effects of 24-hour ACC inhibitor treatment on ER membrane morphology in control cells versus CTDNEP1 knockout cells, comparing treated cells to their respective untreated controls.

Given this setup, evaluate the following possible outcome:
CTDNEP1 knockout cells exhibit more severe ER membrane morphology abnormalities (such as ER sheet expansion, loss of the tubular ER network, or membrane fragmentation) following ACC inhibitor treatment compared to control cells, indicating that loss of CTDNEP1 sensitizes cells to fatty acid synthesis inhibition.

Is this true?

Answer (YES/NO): NO